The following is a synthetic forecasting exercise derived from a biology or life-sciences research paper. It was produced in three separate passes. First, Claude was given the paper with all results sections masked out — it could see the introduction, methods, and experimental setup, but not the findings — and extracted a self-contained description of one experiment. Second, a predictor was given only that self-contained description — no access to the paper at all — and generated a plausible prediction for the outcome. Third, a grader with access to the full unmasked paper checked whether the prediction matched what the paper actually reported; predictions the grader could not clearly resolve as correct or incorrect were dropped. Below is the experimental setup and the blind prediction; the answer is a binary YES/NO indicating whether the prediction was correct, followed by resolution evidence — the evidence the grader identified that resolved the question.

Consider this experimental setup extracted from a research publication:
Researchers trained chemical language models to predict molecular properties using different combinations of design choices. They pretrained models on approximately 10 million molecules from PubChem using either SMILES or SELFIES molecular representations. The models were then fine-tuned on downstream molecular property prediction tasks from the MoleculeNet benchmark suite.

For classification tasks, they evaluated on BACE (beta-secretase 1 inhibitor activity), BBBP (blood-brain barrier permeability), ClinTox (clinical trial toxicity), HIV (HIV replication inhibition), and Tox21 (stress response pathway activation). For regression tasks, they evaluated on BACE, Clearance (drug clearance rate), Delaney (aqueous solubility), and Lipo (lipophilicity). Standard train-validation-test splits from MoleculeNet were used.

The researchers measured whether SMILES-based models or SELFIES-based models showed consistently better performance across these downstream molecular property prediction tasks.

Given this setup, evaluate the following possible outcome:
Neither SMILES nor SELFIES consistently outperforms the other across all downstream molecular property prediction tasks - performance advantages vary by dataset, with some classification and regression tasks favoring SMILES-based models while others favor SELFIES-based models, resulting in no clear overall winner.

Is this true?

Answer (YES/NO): YES